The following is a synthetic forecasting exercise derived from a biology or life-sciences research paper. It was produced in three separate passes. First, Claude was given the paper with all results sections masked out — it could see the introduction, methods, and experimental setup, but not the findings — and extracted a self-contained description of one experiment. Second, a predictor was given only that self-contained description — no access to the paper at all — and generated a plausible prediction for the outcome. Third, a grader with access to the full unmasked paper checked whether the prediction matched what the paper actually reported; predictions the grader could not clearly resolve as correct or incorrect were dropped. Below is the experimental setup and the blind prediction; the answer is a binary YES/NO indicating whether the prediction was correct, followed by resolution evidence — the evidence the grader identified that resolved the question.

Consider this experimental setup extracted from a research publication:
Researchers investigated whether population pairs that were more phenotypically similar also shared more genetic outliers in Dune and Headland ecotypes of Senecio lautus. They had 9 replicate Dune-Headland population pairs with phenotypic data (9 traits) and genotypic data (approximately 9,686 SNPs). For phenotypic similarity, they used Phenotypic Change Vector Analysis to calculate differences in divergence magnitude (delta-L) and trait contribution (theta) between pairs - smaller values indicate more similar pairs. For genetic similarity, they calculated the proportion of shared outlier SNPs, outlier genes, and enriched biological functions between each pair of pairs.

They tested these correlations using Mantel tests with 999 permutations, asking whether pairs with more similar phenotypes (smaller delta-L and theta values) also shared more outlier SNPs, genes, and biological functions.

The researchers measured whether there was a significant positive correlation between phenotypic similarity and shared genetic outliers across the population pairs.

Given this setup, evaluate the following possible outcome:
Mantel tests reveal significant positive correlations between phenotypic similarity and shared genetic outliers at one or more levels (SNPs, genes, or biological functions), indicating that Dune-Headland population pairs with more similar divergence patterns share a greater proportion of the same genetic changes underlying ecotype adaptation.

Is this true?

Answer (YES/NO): NO